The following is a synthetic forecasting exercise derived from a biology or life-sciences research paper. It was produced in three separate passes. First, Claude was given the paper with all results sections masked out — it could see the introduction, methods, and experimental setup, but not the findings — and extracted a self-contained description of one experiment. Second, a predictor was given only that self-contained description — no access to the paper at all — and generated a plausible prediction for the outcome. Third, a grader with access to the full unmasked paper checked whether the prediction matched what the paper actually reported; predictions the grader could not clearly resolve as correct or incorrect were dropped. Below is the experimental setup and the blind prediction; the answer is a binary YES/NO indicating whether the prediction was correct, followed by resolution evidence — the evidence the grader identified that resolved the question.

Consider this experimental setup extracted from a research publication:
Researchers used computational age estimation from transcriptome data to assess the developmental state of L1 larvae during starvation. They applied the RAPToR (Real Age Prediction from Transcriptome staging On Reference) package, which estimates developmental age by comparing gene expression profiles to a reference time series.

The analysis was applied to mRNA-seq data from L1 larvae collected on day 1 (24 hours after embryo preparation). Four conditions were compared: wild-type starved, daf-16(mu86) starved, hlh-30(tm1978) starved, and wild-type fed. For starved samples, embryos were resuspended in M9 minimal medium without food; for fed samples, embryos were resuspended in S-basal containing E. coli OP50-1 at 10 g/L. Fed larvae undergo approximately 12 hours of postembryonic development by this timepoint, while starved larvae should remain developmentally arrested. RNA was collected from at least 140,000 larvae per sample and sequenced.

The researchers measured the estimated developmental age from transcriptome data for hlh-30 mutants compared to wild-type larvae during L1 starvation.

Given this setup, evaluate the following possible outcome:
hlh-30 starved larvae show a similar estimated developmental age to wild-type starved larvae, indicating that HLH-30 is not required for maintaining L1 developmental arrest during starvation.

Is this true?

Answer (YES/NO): NO